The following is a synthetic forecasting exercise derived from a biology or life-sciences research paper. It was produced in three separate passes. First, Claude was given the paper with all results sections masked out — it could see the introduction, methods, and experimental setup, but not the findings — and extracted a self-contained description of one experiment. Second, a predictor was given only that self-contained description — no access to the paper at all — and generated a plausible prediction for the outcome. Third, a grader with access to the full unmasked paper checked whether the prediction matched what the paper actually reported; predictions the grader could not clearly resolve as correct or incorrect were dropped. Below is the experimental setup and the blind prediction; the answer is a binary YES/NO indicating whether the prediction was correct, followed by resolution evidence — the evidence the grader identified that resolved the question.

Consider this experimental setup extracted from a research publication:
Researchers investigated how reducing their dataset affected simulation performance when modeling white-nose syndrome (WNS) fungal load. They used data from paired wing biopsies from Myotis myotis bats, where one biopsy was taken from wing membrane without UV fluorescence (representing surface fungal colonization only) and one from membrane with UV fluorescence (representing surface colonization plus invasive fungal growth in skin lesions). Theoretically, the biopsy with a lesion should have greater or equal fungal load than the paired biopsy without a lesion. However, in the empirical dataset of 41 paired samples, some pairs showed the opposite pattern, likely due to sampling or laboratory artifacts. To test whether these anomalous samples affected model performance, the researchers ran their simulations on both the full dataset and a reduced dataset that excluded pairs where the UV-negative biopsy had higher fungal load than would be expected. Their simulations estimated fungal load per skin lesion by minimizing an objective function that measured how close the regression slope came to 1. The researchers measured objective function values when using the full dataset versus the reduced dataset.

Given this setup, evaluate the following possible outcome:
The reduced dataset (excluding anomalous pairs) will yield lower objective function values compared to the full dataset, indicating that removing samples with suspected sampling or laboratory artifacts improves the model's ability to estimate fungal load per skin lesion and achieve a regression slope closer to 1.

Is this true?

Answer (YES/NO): YES